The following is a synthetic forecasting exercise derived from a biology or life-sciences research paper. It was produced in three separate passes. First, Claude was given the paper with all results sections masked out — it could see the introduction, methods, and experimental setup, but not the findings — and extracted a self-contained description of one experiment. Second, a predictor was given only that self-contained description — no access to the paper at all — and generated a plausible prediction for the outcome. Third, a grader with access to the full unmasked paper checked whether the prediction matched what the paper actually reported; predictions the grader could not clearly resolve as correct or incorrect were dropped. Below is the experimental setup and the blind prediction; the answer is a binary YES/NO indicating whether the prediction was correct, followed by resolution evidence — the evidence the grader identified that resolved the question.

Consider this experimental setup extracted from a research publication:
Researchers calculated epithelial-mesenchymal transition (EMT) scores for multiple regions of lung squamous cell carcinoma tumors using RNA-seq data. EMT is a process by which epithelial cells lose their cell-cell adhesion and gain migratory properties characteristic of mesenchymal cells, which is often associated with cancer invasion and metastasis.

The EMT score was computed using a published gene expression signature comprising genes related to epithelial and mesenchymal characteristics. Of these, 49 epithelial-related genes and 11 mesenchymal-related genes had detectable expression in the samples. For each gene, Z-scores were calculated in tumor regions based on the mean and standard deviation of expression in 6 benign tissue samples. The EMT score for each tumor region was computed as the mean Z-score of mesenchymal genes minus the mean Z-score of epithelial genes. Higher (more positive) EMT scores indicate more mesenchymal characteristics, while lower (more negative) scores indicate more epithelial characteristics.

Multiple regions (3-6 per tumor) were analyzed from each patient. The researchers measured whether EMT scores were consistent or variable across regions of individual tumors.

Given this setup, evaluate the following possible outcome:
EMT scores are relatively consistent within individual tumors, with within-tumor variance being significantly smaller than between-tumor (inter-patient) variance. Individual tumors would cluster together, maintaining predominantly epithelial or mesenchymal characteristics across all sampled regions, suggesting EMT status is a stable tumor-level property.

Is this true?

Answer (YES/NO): NO